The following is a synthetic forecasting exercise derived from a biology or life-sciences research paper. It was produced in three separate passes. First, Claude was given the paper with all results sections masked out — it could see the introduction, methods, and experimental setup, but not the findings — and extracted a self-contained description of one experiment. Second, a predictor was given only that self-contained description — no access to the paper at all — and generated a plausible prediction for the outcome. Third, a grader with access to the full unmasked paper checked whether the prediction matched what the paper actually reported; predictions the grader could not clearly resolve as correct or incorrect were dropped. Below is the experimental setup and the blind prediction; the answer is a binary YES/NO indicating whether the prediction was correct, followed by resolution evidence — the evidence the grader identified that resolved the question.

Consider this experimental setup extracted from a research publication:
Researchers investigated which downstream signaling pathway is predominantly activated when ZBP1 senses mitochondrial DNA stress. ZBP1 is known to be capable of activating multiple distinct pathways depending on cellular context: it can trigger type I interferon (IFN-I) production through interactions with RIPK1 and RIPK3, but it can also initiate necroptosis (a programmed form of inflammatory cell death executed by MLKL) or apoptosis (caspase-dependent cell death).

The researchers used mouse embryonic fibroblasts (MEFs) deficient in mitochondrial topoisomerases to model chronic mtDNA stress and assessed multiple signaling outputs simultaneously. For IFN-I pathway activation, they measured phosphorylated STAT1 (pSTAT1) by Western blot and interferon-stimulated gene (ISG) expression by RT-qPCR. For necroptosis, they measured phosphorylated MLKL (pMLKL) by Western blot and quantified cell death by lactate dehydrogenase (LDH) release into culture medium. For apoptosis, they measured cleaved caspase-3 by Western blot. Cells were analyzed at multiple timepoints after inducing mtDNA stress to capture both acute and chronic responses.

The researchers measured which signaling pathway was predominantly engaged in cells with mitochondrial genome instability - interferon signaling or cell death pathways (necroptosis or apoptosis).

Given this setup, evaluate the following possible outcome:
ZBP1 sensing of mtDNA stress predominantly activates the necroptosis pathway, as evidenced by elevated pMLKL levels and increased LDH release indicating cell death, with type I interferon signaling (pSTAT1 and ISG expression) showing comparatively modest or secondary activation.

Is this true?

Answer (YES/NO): NO